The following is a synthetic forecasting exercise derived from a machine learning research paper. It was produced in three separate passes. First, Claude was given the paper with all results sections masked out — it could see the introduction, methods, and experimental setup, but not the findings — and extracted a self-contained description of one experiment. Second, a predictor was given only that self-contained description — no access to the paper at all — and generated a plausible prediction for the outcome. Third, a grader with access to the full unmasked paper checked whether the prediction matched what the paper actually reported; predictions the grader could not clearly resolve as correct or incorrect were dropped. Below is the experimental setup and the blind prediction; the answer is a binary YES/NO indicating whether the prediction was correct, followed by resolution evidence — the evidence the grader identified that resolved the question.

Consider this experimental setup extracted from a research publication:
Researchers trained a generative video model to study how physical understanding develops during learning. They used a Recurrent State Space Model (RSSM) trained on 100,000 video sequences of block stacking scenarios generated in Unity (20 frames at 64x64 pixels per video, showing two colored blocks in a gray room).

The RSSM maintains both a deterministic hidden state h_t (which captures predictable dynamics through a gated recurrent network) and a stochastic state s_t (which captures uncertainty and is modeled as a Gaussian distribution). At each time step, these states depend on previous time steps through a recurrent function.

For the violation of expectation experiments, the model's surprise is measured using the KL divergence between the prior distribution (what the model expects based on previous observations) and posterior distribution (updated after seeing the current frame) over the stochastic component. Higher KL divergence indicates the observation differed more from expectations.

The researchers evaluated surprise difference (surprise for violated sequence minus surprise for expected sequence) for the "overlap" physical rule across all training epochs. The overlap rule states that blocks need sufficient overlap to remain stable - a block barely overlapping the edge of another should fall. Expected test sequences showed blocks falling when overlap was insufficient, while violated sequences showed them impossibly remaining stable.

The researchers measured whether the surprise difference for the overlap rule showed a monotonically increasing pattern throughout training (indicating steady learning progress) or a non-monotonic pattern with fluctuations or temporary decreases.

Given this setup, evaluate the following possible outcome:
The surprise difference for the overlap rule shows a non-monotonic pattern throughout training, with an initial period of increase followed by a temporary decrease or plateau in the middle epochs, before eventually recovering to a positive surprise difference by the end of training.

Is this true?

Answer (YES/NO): NO